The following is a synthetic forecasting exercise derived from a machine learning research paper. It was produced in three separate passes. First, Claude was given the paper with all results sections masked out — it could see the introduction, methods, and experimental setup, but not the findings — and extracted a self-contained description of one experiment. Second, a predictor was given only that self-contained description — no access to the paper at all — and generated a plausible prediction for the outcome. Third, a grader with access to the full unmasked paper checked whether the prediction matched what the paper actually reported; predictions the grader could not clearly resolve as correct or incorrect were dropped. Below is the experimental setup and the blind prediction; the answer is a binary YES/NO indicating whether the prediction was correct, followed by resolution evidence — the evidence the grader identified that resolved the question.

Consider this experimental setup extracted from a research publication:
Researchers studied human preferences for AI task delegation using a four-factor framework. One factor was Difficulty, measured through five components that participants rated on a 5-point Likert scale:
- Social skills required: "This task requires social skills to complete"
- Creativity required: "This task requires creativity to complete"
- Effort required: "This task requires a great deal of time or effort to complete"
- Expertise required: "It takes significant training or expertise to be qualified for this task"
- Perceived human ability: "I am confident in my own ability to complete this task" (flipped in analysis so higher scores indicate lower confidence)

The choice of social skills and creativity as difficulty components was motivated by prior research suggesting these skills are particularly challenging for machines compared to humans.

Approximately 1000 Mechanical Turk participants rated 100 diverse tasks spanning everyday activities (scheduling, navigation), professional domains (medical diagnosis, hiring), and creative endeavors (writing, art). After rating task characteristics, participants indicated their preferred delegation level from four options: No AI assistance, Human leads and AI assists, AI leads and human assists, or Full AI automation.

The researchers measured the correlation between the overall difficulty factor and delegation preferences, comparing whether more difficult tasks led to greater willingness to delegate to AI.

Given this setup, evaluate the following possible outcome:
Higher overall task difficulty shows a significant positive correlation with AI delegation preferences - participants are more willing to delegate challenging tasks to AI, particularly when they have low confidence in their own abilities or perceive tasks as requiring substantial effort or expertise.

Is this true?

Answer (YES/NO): NO